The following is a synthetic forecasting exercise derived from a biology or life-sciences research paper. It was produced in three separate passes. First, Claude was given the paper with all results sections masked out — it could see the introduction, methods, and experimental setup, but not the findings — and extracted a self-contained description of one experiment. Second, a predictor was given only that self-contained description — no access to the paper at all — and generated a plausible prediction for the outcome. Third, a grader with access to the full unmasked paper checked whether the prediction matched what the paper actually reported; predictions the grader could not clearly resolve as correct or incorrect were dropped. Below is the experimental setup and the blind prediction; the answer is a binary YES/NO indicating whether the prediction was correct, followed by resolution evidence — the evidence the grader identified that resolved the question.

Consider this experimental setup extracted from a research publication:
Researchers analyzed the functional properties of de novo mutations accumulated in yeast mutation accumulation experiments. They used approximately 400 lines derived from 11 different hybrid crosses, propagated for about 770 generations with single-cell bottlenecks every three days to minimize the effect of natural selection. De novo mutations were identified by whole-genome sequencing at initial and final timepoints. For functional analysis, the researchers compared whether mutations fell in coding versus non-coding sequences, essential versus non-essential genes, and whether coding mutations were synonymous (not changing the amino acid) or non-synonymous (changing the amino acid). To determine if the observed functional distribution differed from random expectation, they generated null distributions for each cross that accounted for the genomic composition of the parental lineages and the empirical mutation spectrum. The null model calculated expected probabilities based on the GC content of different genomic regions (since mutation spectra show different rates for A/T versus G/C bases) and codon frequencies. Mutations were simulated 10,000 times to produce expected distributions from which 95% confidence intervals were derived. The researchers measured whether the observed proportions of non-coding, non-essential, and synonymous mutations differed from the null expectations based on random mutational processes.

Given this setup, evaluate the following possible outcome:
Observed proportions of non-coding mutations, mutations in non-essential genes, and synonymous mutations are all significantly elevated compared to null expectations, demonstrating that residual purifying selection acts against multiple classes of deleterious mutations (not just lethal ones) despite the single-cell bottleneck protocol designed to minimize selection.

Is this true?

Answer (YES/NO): NO